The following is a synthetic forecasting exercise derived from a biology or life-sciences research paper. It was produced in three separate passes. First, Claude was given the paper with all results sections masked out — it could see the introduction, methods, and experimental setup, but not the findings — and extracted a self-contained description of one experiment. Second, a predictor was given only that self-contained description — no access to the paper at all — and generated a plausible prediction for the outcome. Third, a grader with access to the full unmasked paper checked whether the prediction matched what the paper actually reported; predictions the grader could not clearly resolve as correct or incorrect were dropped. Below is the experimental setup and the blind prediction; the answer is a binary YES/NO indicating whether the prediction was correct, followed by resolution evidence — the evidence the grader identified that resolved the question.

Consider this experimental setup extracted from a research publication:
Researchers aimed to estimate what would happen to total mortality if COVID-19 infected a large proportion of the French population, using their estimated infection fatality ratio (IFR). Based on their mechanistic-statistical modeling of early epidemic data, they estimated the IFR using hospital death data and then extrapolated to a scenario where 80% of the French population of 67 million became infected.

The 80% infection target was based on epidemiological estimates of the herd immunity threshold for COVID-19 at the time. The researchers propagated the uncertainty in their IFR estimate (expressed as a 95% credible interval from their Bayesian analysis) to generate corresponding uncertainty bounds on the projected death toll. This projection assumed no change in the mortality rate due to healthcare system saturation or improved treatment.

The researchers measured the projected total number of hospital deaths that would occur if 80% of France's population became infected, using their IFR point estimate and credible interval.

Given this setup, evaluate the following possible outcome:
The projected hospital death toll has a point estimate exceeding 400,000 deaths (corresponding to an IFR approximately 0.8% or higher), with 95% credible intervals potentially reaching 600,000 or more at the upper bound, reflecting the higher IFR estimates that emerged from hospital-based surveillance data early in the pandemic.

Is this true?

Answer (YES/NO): NO